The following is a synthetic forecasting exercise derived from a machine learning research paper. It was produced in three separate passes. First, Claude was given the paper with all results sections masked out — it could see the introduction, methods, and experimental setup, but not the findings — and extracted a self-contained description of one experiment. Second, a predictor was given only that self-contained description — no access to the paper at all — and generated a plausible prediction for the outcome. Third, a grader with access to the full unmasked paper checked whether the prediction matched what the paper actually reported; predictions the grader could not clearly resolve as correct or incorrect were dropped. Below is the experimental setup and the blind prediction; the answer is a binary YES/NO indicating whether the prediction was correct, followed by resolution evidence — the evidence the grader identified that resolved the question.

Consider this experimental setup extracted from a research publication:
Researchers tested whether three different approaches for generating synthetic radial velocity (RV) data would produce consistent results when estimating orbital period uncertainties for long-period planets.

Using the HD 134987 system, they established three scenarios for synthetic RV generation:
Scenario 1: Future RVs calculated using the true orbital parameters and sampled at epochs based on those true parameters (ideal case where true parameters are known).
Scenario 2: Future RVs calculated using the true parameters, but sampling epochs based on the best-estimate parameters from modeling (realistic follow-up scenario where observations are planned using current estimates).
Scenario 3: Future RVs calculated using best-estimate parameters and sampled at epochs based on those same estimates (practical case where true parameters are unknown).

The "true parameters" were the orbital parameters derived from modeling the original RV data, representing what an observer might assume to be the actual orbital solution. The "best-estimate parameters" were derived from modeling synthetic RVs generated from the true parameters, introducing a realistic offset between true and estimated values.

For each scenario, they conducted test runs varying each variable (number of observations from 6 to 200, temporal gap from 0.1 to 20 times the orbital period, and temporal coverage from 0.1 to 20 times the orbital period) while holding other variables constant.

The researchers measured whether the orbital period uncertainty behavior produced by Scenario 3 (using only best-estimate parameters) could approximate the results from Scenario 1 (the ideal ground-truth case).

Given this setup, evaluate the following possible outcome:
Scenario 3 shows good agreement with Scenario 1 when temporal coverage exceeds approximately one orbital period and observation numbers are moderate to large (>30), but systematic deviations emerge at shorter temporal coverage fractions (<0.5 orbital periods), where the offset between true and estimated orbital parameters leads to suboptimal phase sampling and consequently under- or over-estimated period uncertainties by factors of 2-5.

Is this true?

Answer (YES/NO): NO